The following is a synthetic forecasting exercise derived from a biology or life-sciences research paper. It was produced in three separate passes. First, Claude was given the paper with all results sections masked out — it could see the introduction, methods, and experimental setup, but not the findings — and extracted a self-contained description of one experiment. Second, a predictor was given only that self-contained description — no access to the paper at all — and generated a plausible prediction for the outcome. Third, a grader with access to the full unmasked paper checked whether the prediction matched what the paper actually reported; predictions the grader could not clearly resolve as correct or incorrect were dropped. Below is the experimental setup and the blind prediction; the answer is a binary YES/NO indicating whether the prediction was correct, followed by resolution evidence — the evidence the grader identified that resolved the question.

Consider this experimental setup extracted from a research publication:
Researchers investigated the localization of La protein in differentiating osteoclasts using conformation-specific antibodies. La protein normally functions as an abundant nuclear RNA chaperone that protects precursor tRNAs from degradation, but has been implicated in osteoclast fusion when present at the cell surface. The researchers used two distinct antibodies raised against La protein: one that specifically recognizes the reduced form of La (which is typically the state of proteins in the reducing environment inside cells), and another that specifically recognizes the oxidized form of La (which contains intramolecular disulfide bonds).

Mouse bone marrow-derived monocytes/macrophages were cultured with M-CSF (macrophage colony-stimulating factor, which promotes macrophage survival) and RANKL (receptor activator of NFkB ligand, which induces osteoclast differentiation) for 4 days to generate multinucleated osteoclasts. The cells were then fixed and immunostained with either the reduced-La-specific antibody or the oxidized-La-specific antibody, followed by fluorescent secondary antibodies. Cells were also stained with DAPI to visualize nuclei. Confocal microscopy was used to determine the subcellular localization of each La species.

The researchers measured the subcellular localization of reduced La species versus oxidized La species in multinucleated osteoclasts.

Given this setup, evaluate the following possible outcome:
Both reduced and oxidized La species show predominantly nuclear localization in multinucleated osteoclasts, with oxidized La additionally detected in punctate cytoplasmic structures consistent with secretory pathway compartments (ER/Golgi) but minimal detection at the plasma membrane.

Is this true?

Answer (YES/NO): NO